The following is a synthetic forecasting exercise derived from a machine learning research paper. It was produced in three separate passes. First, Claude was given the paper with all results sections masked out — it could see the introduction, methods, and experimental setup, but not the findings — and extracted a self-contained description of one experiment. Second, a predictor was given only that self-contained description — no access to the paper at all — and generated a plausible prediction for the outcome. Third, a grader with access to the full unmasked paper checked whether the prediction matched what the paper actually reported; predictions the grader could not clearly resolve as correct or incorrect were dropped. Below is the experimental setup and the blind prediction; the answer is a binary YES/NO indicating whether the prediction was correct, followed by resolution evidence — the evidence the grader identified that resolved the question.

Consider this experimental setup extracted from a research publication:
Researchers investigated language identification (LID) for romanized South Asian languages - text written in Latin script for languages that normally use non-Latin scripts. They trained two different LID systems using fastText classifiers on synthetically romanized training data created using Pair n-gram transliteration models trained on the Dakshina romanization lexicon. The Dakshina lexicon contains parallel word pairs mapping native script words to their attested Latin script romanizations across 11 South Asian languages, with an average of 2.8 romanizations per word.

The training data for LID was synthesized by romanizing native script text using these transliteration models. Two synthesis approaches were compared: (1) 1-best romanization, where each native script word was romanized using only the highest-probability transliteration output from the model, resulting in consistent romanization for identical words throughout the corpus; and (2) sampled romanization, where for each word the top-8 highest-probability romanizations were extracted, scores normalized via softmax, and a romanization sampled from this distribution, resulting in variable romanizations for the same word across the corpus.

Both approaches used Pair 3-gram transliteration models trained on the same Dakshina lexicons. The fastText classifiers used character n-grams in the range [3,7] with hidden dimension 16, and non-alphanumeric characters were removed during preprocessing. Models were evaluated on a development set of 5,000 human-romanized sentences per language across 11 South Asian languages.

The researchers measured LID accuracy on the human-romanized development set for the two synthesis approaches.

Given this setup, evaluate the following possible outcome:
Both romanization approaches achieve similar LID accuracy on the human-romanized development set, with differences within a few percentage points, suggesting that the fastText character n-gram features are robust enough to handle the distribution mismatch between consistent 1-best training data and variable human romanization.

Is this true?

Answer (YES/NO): NO